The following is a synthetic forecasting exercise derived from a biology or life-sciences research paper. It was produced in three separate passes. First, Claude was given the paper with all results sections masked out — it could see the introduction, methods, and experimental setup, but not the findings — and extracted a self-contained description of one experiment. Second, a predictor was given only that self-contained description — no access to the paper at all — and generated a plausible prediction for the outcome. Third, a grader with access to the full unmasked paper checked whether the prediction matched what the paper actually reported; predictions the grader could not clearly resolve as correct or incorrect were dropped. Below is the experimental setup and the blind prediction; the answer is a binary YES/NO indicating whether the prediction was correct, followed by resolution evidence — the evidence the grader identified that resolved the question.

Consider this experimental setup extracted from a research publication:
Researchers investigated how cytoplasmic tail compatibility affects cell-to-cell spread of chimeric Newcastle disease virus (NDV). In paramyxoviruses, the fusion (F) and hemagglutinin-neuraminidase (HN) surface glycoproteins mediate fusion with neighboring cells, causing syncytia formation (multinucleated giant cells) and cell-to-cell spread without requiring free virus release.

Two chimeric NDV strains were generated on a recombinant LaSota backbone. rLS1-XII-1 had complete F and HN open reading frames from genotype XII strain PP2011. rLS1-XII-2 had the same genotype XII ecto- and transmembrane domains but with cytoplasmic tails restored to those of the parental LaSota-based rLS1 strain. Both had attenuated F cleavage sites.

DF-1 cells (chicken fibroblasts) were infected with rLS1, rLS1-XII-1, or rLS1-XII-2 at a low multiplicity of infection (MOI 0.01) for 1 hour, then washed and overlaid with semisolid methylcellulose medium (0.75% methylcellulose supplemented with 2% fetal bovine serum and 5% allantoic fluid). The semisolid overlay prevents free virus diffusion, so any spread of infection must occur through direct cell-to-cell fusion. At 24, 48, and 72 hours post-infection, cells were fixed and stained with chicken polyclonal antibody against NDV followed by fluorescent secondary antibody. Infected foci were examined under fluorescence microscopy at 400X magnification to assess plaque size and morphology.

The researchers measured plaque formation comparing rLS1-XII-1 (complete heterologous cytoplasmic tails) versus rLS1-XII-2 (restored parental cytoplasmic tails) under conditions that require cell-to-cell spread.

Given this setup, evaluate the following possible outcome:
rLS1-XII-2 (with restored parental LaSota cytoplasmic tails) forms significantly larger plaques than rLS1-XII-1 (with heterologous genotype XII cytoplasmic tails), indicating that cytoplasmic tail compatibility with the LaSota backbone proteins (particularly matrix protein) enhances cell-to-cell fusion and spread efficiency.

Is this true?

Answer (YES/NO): YES